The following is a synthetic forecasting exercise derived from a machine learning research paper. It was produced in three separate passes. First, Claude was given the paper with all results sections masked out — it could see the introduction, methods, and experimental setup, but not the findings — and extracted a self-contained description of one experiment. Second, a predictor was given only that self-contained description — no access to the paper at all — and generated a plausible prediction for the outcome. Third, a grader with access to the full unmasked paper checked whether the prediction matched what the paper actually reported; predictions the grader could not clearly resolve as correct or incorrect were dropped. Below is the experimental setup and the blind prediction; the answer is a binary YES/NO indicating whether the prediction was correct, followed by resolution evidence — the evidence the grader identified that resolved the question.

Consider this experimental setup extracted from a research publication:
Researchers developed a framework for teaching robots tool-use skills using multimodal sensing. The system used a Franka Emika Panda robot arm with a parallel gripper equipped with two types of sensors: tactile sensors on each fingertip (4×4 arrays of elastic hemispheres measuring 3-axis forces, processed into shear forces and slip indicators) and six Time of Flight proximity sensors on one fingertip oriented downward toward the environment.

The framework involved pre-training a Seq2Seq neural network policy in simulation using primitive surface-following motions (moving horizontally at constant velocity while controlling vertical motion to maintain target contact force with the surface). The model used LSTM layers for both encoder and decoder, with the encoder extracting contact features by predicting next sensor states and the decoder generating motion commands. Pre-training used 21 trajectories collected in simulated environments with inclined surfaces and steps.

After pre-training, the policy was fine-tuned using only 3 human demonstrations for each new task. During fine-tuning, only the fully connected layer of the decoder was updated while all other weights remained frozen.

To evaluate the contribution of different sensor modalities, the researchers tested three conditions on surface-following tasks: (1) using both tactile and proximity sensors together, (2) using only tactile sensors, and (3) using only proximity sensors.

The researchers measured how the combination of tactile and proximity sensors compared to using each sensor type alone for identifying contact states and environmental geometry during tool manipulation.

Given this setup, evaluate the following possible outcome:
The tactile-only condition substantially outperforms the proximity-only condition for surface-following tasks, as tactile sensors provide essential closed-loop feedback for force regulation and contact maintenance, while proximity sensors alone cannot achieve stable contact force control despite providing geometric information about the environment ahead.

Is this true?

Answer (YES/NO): NO